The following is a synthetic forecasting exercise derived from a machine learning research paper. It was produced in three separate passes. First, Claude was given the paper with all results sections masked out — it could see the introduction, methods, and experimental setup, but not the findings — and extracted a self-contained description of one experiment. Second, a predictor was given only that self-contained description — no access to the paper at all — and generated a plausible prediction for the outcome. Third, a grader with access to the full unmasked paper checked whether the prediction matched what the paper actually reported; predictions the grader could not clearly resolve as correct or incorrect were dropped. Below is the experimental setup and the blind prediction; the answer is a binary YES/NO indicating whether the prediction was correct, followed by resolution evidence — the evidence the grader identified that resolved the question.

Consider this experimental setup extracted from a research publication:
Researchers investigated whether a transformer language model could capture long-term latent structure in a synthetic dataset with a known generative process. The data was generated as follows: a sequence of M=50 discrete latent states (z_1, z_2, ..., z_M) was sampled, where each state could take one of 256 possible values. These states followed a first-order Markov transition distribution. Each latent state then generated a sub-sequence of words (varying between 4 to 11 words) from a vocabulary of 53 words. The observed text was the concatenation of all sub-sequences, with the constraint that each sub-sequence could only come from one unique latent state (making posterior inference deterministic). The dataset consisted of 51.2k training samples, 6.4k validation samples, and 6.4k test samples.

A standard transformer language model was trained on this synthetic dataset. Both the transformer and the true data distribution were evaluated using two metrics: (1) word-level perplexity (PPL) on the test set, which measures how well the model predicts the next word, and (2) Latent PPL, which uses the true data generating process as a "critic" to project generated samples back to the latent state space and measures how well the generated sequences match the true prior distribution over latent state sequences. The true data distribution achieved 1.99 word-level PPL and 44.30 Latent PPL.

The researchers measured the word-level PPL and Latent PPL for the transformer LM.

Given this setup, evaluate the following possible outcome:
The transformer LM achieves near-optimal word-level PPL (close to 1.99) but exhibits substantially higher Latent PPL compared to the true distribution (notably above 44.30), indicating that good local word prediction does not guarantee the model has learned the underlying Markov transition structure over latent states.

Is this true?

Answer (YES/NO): YES